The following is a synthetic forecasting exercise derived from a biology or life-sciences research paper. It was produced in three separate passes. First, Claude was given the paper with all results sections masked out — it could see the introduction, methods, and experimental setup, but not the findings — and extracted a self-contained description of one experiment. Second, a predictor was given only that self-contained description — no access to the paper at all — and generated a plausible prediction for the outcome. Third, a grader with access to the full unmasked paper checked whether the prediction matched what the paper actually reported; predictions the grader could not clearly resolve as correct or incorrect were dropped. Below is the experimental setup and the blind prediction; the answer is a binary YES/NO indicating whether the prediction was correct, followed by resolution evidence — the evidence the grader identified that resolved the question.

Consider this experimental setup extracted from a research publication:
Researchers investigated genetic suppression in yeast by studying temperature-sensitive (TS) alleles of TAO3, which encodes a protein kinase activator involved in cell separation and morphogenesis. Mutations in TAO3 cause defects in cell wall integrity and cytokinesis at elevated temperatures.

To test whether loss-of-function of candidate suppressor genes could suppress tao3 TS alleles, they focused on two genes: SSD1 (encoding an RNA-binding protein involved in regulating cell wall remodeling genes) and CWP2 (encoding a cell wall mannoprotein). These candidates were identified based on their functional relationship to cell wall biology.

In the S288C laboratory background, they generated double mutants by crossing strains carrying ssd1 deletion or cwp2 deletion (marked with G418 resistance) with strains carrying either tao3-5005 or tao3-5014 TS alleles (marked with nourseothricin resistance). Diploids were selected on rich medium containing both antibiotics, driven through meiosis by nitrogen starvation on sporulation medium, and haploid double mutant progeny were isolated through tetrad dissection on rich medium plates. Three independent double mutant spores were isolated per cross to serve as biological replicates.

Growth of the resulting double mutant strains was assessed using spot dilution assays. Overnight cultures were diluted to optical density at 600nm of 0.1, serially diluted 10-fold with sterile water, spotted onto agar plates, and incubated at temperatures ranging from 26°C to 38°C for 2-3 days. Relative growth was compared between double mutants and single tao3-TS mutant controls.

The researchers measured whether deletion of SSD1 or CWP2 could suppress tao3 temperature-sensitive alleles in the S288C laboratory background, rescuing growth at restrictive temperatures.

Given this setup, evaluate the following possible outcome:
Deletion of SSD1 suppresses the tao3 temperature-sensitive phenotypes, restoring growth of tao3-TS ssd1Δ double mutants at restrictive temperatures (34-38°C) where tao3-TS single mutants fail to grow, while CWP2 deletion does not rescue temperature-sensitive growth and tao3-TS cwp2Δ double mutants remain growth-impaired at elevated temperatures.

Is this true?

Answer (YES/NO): NO